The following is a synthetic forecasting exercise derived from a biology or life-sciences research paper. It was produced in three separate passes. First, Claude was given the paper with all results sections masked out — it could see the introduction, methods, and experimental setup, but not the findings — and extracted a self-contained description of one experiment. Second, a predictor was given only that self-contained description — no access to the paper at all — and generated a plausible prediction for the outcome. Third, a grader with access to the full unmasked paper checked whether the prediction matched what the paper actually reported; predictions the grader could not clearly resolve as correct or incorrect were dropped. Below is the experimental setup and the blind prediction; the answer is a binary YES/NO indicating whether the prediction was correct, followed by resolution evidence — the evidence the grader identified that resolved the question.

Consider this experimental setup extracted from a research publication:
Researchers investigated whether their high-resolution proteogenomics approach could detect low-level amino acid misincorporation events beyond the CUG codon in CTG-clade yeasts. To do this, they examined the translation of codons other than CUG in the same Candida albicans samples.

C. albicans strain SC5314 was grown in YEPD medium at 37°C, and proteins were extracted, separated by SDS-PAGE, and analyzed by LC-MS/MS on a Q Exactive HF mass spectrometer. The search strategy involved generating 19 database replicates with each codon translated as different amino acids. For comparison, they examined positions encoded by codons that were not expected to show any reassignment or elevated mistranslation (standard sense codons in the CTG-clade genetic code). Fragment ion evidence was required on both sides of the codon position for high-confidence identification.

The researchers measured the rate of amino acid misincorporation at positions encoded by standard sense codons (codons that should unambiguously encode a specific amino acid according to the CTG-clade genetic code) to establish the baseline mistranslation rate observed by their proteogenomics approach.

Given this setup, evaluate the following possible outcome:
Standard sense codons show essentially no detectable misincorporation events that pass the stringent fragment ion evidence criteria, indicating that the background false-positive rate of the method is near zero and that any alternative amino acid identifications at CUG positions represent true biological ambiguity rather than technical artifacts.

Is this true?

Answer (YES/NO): NO